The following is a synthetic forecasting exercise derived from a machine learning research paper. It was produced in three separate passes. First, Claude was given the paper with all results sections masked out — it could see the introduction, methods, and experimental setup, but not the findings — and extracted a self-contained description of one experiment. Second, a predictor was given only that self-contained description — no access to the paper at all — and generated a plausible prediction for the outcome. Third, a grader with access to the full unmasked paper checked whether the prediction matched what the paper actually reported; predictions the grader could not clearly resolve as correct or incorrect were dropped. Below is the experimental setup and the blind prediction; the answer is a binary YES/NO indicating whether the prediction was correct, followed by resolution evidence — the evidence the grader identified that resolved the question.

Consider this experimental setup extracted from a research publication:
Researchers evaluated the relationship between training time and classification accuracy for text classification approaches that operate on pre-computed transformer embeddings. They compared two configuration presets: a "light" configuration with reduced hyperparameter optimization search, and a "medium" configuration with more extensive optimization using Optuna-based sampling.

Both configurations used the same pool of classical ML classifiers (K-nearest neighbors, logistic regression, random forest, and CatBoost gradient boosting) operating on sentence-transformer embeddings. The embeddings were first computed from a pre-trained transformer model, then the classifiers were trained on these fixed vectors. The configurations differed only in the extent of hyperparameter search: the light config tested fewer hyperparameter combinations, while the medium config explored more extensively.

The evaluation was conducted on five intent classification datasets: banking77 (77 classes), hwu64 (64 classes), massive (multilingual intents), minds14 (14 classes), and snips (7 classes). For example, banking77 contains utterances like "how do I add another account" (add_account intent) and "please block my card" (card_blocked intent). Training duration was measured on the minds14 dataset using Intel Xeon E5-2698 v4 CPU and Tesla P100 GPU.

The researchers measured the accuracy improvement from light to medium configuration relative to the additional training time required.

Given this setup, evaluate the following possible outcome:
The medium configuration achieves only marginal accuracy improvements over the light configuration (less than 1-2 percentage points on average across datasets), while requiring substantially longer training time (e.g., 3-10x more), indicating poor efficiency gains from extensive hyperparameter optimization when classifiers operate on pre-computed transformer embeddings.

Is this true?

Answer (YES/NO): NO